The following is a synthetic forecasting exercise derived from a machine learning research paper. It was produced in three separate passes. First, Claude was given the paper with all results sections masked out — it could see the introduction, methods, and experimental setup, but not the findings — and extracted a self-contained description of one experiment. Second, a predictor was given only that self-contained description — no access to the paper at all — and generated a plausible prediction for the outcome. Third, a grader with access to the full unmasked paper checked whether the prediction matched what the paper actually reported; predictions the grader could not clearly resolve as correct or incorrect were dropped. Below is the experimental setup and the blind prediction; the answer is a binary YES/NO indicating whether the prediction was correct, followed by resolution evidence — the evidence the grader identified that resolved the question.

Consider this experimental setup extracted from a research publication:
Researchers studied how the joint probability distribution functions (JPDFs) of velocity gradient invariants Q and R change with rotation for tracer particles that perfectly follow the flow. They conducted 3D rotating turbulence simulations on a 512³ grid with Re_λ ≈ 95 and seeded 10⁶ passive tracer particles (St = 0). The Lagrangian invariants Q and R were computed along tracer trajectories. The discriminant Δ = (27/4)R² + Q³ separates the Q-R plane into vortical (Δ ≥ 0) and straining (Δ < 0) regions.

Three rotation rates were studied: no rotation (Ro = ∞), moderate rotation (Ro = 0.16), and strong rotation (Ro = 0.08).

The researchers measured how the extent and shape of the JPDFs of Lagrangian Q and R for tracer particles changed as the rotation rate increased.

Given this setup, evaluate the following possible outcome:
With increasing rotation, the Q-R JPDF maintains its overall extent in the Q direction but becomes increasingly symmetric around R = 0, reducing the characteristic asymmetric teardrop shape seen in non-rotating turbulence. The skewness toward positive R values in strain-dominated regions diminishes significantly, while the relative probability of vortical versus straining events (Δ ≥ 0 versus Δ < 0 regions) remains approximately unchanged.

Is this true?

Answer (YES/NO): NO